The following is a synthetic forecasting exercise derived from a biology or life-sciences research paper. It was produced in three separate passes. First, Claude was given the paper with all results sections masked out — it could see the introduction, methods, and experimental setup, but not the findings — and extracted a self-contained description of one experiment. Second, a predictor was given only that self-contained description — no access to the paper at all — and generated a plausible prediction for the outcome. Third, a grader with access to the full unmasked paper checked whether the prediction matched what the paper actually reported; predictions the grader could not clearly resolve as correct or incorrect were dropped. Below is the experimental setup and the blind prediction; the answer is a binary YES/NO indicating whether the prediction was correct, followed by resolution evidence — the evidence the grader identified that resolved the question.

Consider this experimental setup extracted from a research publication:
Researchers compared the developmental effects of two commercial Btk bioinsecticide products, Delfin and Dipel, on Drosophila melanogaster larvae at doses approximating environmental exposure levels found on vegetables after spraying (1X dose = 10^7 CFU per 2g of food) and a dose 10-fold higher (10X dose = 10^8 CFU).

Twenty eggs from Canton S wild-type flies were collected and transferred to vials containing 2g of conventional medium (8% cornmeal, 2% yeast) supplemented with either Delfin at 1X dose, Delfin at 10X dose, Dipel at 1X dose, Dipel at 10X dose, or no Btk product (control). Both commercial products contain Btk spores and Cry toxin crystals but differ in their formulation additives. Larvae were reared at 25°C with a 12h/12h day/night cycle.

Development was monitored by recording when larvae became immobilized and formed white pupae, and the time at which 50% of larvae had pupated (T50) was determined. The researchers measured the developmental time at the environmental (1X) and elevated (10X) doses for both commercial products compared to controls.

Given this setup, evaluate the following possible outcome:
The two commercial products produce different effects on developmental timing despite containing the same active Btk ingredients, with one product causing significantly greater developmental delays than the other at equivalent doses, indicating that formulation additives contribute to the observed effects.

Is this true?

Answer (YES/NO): YES